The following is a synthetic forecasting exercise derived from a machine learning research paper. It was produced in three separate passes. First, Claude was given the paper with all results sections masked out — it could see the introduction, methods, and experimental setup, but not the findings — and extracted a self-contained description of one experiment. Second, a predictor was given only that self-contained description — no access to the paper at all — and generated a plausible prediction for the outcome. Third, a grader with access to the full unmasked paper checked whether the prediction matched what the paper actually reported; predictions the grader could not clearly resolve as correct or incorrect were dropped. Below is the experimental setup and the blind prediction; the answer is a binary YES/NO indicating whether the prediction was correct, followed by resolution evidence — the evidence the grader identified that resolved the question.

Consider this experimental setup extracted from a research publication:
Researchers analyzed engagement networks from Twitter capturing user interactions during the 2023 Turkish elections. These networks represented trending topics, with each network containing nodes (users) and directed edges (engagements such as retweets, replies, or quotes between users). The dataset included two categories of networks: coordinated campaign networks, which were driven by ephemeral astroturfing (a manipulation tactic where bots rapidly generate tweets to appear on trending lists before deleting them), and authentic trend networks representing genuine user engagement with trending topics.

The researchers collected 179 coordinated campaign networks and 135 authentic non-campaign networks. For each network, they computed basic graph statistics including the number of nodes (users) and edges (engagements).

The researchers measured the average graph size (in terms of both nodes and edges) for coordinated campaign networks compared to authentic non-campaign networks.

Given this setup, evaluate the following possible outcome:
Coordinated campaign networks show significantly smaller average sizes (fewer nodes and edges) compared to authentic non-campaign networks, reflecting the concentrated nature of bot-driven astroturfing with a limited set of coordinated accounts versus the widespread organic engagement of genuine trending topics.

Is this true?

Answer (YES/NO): YES